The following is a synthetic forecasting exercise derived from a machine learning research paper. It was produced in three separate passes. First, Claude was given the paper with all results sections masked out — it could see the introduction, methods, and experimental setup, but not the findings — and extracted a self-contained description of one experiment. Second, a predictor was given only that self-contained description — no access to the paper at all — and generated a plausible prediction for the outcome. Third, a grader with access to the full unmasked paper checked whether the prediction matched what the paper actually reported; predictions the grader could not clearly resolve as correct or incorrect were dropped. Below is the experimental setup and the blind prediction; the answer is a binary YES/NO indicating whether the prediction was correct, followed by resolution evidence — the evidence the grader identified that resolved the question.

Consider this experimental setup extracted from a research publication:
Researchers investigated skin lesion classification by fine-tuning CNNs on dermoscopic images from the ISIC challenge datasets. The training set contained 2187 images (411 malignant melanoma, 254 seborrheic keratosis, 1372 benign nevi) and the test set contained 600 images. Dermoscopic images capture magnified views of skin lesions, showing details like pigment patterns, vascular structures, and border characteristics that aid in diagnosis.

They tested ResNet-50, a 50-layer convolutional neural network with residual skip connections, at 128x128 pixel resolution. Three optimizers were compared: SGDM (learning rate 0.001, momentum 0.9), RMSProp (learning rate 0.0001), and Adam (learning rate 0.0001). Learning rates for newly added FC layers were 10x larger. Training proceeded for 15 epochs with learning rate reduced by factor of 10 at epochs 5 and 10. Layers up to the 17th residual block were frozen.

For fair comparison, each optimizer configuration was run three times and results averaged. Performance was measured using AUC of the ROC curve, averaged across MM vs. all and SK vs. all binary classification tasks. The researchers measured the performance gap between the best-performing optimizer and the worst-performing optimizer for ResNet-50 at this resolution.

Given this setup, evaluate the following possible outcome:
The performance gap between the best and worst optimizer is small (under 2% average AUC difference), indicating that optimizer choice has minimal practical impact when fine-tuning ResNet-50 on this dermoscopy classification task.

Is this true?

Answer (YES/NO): YES